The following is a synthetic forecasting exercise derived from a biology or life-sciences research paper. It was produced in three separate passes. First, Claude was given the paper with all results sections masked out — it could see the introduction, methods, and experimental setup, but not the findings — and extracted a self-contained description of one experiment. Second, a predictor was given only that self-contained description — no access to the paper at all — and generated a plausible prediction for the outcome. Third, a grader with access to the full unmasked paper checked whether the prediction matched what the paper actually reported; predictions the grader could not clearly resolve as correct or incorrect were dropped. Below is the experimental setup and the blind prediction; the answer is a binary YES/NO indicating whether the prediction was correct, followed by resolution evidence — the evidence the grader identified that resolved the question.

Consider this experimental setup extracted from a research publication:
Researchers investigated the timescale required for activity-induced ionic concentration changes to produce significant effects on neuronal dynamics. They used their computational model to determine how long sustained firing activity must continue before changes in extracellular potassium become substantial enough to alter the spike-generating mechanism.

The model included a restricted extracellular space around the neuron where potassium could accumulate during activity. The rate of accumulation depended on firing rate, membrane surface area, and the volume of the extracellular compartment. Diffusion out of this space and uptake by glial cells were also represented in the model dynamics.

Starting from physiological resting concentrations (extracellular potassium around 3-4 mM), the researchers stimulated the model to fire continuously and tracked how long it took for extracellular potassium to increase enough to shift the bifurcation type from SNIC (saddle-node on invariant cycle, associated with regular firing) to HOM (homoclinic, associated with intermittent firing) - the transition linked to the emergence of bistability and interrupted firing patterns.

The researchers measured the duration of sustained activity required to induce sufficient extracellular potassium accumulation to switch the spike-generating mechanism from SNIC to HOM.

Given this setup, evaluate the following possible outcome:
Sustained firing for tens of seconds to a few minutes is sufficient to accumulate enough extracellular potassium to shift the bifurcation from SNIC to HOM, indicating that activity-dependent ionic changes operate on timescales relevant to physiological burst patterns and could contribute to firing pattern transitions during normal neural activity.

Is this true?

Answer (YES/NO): NO